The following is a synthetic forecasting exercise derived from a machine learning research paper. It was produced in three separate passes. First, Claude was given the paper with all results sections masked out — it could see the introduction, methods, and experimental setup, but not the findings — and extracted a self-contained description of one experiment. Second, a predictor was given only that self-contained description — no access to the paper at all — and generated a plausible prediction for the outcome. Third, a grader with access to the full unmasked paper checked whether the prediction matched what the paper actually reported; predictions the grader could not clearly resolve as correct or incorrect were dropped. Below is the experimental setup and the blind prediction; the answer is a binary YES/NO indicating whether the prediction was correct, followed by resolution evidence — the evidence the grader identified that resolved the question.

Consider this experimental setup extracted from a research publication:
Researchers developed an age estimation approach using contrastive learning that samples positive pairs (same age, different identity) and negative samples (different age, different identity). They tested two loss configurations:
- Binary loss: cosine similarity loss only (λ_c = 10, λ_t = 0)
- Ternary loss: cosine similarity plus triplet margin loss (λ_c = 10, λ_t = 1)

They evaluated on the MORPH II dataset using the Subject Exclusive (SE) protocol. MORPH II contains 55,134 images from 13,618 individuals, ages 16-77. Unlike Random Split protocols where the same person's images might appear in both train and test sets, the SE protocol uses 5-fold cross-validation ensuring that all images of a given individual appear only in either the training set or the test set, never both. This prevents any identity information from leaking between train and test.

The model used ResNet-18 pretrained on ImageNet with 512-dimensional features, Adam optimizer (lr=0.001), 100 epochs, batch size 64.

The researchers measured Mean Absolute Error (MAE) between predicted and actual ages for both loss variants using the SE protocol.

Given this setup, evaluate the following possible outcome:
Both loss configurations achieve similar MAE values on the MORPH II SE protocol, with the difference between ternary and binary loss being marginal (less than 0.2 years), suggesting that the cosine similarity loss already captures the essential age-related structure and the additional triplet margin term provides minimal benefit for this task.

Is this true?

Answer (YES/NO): YES